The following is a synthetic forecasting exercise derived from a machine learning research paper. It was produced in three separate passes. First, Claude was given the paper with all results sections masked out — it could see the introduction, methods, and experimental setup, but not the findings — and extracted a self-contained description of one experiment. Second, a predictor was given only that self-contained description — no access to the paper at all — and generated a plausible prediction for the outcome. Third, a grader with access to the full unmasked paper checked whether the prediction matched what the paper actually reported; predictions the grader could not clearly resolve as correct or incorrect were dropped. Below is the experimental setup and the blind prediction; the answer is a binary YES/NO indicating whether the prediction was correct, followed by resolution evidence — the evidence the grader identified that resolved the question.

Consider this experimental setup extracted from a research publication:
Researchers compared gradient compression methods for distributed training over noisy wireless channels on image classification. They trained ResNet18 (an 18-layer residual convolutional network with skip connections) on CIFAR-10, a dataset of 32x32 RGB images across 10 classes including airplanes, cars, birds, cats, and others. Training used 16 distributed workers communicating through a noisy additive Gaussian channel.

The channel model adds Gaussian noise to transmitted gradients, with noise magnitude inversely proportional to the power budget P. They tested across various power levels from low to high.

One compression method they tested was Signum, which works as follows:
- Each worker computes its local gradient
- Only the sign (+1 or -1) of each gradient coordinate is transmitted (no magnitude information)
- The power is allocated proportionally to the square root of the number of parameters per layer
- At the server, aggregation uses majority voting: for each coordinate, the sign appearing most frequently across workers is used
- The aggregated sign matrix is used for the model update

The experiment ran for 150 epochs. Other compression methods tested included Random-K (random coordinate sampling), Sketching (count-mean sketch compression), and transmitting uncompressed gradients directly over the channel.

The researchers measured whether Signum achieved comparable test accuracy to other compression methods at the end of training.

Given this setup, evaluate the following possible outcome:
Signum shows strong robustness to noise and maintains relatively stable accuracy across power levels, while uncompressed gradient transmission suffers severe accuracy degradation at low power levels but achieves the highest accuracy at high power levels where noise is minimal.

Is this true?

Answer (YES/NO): NO